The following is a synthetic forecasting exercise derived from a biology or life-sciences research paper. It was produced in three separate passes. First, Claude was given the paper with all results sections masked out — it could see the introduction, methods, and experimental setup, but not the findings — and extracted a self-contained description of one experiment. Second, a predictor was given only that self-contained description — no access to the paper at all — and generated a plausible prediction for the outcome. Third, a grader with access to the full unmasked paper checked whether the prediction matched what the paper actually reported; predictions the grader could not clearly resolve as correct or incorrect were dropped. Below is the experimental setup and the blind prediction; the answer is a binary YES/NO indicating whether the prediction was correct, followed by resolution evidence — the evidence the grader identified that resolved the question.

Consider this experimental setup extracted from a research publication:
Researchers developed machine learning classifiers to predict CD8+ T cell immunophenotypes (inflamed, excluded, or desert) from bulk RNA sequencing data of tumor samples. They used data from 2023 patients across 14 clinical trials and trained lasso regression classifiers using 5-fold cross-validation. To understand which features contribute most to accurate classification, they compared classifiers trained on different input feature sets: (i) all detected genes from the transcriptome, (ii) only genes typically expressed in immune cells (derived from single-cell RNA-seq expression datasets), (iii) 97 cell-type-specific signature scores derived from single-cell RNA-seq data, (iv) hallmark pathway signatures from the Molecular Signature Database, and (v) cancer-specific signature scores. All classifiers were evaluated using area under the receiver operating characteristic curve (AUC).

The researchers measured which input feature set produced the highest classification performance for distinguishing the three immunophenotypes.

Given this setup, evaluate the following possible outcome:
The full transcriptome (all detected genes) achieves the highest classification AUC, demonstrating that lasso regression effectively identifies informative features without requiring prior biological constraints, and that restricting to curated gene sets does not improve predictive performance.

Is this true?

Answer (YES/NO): NO